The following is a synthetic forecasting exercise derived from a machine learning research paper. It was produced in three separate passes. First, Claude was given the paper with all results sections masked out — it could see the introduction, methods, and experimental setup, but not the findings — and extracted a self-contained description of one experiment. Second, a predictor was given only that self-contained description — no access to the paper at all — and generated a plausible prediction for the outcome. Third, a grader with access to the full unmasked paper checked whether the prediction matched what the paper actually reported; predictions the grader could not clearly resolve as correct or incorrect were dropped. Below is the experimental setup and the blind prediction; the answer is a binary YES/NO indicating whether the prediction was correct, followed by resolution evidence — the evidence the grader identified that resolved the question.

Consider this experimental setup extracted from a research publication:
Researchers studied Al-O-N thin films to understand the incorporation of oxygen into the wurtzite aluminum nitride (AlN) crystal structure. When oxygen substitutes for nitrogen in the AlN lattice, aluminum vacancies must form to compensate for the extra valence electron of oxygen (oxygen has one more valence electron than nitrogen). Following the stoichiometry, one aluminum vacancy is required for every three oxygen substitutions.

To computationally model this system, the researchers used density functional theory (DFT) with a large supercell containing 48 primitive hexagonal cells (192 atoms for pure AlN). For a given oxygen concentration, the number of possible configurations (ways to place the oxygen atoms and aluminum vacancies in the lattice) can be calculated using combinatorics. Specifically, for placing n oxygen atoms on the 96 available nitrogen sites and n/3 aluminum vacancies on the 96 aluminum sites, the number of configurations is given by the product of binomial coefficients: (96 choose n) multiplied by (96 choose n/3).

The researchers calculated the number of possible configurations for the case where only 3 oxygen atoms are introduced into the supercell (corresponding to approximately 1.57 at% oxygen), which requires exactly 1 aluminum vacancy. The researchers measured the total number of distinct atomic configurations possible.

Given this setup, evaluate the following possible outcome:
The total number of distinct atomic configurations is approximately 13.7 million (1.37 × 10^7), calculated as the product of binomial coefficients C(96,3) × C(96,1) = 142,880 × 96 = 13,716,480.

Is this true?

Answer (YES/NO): YES